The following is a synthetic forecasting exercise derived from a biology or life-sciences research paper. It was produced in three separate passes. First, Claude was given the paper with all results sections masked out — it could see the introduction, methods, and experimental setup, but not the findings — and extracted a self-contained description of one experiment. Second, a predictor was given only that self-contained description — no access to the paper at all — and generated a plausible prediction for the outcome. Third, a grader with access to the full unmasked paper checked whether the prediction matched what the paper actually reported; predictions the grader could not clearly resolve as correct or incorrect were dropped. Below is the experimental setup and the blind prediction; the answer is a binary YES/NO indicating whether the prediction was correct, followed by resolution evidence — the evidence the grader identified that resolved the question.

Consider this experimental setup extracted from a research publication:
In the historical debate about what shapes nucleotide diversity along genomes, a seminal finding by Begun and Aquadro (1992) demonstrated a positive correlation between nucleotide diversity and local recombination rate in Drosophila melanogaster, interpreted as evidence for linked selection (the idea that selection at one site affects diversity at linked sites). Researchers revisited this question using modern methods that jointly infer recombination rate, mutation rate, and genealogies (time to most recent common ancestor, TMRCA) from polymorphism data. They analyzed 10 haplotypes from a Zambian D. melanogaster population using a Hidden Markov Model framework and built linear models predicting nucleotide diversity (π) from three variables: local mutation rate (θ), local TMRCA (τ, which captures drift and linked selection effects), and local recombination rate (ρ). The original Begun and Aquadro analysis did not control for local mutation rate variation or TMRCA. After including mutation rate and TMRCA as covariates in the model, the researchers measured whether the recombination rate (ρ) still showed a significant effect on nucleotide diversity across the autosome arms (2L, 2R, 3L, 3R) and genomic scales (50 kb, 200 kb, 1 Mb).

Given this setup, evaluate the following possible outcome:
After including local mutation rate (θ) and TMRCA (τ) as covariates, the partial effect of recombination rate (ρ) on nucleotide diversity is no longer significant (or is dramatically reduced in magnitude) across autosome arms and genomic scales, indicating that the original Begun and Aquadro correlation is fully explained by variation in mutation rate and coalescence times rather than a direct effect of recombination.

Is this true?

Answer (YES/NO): YES